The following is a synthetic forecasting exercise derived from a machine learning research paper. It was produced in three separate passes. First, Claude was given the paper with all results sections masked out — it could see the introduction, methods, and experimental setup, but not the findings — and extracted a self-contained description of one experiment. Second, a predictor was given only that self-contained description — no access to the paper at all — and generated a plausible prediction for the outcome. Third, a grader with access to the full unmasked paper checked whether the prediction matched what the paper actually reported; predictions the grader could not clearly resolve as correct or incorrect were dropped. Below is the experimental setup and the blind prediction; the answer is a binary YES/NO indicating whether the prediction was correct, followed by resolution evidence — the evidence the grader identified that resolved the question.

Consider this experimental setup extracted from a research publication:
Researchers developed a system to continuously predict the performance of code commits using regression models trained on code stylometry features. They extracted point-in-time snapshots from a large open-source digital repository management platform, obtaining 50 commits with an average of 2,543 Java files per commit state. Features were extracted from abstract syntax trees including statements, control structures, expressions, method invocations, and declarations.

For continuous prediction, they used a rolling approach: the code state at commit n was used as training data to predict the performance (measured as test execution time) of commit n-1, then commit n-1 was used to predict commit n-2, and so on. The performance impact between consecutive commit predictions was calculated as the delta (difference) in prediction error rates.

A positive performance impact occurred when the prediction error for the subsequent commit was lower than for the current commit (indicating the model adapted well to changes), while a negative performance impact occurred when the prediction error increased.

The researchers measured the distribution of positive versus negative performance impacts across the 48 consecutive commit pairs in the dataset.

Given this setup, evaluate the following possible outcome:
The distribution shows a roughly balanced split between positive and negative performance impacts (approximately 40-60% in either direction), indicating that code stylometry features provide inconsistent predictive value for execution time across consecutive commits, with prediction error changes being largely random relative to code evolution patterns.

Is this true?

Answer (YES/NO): YES